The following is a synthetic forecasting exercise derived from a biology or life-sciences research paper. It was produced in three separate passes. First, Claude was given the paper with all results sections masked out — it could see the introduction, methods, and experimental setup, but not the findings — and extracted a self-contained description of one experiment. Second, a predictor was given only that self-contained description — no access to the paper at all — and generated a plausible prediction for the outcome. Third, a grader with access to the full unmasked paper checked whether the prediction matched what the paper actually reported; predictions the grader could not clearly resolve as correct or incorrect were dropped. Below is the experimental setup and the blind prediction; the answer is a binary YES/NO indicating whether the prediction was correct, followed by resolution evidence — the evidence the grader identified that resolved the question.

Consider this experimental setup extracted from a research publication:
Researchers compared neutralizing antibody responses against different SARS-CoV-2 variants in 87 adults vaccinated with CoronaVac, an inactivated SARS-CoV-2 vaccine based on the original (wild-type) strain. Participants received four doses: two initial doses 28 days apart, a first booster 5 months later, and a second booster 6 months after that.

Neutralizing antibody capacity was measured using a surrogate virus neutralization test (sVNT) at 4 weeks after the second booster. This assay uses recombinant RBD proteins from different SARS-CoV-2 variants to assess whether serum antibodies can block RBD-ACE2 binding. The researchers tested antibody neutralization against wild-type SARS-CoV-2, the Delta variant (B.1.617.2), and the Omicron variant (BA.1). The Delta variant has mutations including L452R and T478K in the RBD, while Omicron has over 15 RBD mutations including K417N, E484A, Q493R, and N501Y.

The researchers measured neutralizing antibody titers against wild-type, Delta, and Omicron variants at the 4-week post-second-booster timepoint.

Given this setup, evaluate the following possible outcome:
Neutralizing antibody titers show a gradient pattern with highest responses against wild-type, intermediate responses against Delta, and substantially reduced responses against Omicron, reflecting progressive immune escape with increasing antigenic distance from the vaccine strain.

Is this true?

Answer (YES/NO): YES